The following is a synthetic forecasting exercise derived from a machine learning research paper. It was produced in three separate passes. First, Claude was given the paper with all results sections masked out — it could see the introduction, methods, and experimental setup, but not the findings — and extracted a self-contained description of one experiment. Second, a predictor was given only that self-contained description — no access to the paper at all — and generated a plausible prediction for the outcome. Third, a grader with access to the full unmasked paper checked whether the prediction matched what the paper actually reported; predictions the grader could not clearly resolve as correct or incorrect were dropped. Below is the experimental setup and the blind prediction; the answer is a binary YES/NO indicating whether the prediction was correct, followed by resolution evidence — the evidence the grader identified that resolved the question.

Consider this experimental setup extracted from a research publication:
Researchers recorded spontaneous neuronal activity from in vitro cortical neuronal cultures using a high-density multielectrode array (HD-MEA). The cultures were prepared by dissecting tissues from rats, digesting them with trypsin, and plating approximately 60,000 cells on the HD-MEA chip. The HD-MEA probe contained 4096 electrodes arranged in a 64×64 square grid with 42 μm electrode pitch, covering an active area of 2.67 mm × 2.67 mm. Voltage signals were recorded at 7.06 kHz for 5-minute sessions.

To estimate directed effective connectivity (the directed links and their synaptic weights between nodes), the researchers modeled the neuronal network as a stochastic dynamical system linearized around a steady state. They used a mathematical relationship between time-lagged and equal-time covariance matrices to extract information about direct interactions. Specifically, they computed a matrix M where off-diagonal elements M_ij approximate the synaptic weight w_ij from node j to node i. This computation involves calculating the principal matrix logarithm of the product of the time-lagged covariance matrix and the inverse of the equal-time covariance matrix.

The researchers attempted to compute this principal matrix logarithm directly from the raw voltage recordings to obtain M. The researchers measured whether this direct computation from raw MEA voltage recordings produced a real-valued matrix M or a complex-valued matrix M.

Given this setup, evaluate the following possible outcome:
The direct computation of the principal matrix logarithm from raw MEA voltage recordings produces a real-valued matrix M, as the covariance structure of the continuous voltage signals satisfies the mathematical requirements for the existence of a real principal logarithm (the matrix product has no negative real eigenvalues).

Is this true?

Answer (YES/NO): NO